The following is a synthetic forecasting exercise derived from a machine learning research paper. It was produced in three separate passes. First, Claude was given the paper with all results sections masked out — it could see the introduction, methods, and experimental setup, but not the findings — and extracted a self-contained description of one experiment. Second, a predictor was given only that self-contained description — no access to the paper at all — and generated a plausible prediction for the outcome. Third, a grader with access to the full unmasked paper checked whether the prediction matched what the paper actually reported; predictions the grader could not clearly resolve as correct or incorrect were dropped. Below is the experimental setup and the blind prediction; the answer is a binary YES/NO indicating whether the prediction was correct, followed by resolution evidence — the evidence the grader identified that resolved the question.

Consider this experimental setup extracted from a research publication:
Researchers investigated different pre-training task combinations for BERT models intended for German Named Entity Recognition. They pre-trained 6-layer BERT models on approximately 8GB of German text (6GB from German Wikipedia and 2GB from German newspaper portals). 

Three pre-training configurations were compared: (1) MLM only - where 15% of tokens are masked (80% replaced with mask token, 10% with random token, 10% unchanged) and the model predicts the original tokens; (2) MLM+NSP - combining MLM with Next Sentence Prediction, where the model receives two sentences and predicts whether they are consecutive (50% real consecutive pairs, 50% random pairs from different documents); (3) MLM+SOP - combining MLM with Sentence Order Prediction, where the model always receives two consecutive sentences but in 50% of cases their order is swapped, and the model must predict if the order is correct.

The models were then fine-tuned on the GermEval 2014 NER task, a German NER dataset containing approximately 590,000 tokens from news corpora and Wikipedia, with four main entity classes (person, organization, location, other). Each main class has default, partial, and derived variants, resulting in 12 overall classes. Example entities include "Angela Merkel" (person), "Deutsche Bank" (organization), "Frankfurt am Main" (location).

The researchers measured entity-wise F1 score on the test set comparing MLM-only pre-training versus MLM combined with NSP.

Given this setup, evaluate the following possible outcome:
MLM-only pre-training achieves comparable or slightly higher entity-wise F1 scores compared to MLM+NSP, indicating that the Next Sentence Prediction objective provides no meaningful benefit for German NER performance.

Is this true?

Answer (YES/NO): YES